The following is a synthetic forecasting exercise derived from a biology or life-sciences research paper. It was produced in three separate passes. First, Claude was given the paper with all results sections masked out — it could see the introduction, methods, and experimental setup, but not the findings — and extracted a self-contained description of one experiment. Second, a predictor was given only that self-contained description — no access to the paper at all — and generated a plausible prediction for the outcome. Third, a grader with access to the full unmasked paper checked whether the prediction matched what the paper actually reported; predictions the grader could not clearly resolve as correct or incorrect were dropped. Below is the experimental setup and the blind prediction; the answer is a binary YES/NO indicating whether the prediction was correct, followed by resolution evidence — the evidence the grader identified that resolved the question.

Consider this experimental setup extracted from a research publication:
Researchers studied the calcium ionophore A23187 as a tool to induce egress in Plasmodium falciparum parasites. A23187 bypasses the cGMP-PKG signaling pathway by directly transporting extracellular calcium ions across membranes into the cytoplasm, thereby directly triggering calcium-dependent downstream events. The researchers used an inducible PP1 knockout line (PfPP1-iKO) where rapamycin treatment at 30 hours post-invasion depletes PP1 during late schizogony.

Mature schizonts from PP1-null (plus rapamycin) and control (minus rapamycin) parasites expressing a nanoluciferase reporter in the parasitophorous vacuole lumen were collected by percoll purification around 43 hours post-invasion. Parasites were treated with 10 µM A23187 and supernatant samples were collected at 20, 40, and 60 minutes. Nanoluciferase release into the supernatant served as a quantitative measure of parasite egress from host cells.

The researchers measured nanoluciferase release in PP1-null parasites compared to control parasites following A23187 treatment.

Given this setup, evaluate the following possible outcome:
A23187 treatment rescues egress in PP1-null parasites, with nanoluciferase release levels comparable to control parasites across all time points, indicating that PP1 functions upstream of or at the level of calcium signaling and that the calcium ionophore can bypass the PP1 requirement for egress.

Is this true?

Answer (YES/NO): YES